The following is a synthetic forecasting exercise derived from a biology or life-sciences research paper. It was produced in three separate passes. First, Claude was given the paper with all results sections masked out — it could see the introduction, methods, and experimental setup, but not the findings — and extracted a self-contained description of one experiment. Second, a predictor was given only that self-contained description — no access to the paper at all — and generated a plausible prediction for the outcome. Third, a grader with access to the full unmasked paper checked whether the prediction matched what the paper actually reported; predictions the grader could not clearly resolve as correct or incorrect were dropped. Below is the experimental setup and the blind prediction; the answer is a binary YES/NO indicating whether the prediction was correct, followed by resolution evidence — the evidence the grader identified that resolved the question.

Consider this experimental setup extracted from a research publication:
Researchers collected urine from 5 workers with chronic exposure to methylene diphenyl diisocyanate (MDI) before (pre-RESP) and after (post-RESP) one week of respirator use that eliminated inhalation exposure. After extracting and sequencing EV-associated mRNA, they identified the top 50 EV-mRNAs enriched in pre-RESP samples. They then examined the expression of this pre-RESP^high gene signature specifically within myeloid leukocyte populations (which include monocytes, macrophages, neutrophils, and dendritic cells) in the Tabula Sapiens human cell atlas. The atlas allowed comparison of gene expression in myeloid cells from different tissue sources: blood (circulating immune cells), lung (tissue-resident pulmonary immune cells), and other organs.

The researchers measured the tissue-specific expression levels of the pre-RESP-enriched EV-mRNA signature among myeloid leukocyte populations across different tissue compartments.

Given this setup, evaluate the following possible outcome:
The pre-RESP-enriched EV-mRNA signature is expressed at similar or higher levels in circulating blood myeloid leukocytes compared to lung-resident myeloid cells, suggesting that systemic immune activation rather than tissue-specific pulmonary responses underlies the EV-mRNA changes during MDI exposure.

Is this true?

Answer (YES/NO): YES